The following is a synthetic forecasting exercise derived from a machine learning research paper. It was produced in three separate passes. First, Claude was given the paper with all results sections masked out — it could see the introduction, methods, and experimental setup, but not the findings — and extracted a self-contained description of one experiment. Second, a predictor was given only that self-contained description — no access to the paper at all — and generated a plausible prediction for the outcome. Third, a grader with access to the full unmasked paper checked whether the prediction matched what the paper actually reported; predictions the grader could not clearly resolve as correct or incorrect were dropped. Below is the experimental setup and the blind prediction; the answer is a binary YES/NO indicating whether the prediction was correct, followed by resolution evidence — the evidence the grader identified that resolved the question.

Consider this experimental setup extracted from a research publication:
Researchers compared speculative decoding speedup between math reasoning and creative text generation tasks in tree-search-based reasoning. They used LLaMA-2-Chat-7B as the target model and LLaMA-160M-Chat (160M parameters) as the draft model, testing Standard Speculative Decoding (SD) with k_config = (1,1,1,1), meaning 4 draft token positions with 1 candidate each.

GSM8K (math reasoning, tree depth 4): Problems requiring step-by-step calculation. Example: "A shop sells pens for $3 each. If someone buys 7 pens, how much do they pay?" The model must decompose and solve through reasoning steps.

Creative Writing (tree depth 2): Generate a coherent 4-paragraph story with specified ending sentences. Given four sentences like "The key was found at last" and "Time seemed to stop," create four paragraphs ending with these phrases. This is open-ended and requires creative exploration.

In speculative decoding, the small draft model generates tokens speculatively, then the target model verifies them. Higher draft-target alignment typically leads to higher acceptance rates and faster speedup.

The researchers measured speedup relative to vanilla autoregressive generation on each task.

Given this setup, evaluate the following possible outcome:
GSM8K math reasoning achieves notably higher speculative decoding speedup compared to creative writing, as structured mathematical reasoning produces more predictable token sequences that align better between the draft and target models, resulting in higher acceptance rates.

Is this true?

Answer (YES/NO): YES